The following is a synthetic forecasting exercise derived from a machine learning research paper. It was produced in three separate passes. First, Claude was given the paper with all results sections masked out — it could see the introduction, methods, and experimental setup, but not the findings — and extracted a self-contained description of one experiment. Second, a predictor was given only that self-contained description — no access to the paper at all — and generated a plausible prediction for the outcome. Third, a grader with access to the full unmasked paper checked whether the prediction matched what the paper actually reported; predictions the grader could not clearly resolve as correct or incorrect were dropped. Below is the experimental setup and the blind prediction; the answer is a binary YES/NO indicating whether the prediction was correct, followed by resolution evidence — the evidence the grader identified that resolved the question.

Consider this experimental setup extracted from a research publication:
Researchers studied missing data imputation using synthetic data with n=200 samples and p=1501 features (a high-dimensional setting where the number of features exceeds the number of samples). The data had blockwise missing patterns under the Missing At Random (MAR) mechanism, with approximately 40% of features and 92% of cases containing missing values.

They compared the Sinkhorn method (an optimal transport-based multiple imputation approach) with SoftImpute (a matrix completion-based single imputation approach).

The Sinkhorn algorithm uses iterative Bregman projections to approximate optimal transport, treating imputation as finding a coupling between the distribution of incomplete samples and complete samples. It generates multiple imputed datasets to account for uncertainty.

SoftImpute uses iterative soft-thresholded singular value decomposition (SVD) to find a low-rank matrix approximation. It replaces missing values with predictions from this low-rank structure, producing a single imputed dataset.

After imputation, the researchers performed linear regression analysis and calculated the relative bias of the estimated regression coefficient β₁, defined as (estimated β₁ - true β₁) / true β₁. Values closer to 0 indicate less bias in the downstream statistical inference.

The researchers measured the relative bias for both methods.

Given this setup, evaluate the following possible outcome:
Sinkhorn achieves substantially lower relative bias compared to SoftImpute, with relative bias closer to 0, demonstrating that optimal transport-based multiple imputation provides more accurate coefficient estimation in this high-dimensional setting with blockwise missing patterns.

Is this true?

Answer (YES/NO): YES